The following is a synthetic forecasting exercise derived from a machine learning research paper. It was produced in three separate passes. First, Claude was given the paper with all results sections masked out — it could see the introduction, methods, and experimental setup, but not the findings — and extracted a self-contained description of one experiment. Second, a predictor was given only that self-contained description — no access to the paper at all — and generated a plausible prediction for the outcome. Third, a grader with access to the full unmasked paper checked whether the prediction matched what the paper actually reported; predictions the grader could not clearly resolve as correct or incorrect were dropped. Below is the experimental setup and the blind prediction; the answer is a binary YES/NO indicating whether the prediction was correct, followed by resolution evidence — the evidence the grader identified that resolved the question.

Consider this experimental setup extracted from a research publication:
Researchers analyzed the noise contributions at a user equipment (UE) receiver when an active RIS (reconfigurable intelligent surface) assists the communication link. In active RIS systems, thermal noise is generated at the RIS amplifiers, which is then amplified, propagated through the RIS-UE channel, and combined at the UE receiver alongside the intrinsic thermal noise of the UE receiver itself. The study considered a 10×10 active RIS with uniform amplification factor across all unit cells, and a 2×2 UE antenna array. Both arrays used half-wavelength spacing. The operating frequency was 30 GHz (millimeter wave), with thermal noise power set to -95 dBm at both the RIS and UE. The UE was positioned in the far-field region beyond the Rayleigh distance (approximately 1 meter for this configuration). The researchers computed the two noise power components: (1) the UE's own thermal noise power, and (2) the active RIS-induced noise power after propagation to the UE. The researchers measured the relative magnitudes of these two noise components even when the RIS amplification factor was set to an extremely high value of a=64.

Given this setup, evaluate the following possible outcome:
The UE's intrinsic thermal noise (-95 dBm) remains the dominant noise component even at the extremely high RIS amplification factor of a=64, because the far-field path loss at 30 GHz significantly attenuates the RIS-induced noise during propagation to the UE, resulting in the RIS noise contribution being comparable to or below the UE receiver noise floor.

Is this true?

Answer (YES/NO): YES